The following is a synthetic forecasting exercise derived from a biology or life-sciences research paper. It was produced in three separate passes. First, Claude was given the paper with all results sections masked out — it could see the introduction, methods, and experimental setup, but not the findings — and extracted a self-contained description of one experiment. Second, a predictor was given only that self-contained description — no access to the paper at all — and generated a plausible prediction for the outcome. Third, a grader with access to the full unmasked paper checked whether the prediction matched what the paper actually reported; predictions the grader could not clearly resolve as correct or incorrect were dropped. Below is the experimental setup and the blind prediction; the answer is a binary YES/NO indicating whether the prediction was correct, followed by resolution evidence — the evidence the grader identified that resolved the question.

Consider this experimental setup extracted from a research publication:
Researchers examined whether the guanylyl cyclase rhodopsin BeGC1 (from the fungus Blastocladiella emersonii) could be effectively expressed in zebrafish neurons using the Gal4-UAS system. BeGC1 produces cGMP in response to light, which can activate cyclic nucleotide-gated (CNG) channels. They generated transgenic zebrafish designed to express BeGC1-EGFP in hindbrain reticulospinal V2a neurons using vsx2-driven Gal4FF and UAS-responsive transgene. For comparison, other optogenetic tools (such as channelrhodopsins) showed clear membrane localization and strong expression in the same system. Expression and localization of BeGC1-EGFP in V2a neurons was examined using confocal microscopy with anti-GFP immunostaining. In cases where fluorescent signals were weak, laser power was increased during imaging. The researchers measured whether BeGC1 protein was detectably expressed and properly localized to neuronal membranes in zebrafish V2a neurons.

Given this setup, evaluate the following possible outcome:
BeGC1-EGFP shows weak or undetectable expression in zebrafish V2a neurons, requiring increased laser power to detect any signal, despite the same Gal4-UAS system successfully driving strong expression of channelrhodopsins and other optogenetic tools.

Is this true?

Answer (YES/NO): NO